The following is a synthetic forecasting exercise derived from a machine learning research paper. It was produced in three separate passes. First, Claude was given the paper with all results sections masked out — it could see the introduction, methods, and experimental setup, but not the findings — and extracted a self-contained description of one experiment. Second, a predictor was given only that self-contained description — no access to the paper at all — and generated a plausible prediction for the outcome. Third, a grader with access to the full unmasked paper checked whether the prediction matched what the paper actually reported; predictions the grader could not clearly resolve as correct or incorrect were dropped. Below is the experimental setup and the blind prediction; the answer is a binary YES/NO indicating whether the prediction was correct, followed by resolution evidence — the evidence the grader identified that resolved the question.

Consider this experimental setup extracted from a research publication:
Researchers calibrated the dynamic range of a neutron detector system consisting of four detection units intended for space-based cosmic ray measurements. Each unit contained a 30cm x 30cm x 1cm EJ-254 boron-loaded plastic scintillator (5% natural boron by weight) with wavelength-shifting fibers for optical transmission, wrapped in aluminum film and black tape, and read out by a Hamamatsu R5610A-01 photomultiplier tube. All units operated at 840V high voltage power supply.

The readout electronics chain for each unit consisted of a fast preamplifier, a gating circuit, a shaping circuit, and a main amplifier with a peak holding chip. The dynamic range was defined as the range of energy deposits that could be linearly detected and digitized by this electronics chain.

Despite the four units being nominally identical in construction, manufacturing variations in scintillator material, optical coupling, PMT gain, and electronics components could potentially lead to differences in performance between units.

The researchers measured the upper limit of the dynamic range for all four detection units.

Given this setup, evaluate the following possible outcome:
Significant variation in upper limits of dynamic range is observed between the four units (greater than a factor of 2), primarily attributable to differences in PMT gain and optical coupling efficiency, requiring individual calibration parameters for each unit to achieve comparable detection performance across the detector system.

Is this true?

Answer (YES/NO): NO